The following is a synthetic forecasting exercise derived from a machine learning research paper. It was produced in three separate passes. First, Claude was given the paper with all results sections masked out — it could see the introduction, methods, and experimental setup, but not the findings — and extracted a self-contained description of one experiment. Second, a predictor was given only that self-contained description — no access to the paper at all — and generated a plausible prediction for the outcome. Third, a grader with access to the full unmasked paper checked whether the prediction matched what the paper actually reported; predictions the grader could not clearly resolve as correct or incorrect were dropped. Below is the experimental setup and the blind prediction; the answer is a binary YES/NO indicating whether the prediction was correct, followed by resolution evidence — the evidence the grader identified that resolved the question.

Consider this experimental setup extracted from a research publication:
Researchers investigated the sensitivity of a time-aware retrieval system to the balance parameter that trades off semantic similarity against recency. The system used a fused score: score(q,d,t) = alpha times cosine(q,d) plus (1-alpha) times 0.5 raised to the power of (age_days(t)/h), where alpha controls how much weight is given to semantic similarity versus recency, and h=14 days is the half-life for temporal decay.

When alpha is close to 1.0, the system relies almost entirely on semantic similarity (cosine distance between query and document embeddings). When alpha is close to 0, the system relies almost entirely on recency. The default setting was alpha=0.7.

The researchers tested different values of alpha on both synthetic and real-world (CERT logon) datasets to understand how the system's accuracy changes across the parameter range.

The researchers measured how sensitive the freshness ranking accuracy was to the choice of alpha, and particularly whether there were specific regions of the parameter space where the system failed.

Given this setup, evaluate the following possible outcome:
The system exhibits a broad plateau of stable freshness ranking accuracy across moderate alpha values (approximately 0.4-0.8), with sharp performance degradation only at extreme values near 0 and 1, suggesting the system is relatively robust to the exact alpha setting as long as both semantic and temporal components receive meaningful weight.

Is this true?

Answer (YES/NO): NO